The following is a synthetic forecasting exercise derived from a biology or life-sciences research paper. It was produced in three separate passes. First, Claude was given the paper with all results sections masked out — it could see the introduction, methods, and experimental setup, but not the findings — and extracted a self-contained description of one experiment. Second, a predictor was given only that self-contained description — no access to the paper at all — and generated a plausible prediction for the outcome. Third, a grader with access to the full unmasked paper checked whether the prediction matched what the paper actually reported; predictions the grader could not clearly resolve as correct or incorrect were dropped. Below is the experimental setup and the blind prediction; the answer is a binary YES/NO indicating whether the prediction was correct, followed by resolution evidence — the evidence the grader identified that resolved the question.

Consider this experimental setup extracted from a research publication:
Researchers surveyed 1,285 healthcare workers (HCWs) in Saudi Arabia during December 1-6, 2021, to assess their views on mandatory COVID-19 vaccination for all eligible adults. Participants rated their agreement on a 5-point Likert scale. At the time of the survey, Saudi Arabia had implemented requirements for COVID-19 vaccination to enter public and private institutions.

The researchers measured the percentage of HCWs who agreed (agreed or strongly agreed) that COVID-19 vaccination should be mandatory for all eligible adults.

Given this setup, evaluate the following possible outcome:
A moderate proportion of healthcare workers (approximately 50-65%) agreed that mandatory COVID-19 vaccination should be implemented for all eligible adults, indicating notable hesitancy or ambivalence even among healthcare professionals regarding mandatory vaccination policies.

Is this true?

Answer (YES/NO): NO